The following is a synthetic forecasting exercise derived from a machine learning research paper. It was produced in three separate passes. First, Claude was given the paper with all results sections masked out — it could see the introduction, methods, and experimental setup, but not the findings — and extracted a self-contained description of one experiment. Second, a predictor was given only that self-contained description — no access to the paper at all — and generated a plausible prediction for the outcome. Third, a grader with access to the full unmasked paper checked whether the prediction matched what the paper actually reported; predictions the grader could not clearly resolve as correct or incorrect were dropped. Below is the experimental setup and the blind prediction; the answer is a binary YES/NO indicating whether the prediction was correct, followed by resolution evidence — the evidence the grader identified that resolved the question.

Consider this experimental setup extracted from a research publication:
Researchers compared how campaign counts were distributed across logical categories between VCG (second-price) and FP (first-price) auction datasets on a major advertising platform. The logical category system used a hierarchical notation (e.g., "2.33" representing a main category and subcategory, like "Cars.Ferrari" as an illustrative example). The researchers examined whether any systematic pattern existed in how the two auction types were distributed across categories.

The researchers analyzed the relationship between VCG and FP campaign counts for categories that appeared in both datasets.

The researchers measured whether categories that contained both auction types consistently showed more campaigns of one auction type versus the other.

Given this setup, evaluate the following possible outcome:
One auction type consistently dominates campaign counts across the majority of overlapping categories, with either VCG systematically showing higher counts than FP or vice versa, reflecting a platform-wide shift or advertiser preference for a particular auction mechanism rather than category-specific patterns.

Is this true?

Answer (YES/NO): YES